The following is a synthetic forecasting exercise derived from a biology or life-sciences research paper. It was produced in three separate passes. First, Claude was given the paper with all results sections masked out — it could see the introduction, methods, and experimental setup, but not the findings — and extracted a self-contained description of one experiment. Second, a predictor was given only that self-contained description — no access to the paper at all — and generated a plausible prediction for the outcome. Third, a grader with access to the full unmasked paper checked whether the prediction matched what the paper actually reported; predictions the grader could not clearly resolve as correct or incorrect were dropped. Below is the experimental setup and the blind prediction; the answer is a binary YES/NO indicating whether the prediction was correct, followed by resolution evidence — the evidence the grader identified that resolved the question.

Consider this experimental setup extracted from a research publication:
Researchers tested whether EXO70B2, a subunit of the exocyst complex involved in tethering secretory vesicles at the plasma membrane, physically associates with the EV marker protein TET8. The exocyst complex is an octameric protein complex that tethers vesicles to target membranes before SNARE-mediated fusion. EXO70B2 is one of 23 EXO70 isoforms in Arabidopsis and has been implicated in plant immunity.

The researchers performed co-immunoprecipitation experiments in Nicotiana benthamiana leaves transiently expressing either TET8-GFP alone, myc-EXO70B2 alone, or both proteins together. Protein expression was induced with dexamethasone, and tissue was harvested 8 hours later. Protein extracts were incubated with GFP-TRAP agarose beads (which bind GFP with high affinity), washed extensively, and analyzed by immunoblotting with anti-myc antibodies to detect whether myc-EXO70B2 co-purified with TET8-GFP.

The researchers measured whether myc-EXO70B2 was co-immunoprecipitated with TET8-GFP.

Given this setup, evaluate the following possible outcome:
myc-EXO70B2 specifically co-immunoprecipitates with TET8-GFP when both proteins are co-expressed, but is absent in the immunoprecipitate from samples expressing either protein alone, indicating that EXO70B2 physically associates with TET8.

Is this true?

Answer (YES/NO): YES